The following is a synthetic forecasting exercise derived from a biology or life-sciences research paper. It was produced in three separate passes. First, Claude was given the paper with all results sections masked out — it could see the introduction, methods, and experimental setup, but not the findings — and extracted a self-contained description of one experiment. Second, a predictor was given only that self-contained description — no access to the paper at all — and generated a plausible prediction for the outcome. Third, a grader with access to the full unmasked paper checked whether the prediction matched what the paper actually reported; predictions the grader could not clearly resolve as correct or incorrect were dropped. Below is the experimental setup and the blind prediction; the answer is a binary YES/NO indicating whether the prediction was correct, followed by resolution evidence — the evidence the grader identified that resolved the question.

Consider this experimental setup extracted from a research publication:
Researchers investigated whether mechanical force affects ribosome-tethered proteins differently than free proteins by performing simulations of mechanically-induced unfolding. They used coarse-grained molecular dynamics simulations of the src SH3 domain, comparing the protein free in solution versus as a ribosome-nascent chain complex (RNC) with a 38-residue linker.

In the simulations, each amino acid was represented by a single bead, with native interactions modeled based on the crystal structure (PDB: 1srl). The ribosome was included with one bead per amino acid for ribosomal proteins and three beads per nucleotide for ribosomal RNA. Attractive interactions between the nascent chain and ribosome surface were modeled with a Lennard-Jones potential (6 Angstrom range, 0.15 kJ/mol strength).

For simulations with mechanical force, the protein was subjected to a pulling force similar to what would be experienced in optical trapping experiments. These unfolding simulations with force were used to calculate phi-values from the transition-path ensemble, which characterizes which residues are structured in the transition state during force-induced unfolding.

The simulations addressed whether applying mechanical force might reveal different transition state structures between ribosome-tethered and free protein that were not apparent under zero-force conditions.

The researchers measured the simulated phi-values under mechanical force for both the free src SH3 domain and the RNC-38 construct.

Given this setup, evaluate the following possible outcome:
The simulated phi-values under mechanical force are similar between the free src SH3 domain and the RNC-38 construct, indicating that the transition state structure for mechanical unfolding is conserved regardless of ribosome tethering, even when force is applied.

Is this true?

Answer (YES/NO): YES